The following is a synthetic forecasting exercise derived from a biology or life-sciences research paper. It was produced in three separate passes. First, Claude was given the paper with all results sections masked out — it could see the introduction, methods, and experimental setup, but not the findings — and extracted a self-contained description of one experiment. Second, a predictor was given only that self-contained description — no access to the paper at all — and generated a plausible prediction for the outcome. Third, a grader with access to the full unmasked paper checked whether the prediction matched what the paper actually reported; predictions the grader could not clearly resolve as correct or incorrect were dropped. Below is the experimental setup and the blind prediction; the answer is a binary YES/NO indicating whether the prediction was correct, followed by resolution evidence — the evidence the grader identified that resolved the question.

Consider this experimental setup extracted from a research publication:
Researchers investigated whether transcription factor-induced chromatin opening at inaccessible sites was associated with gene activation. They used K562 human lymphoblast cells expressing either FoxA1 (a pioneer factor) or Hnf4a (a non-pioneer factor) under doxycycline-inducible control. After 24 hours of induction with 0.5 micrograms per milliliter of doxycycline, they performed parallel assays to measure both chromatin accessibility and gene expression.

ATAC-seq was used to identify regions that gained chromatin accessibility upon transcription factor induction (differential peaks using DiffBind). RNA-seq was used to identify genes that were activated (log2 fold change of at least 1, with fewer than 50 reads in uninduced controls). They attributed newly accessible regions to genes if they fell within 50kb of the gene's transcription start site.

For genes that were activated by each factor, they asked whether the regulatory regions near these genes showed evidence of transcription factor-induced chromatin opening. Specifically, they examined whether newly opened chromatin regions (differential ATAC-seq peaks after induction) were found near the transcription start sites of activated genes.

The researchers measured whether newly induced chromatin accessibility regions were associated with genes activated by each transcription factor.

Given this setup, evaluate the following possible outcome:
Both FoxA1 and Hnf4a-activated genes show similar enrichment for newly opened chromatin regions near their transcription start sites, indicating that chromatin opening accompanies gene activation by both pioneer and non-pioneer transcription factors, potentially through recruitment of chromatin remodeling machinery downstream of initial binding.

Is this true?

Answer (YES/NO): YES